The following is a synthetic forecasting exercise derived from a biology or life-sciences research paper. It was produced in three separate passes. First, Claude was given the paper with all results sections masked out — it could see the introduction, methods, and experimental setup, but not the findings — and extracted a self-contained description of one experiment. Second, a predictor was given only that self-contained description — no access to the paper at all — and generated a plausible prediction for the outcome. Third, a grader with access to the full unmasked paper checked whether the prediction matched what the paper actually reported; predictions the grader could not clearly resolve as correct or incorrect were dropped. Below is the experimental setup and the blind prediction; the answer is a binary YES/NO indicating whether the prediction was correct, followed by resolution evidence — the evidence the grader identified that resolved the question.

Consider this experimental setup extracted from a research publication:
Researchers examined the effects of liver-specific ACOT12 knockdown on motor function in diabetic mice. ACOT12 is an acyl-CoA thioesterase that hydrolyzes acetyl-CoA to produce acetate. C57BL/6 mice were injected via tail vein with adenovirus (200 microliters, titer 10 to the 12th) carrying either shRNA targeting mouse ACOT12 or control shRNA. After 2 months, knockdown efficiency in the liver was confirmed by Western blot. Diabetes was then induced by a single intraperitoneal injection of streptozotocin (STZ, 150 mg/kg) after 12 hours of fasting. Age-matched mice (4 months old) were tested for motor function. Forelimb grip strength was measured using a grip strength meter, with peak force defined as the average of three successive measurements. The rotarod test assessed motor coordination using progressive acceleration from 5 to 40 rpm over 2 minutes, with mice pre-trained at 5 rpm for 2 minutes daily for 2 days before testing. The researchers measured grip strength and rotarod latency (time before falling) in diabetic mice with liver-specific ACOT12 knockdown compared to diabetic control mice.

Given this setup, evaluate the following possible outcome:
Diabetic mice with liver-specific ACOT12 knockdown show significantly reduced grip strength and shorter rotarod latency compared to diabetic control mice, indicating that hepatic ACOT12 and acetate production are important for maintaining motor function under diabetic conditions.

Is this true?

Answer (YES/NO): YES